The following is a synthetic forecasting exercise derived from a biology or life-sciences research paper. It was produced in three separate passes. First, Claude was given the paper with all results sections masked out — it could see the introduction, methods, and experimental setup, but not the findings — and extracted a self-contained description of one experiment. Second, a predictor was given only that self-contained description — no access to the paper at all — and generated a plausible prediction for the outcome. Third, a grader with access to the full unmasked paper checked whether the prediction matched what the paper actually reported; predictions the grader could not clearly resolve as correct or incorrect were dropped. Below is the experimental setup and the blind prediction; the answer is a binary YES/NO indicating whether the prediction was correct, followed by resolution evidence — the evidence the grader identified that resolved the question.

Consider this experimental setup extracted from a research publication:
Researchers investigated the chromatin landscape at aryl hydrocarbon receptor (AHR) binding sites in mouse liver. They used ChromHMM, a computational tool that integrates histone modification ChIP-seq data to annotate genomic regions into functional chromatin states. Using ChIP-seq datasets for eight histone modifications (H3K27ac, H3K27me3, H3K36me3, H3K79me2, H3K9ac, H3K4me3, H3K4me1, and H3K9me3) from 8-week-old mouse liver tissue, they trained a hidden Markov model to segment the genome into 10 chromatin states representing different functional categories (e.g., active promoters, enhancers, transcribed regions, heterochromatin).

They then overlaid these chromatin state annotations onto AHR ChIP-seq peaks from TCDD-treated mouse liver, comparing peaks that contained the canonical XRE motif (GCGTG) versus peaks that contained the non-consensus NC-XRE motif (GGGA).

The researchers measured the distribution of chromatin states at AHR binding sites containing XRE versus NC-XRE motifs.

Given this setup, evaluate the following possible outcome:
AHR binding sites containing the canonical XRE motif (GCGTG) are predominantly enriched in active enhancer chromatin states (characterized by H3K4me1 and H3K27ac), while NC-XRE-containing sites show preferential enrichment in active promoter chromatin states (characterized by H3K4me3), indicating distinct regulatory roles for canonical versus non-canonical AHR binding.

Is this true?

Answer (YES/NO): NO